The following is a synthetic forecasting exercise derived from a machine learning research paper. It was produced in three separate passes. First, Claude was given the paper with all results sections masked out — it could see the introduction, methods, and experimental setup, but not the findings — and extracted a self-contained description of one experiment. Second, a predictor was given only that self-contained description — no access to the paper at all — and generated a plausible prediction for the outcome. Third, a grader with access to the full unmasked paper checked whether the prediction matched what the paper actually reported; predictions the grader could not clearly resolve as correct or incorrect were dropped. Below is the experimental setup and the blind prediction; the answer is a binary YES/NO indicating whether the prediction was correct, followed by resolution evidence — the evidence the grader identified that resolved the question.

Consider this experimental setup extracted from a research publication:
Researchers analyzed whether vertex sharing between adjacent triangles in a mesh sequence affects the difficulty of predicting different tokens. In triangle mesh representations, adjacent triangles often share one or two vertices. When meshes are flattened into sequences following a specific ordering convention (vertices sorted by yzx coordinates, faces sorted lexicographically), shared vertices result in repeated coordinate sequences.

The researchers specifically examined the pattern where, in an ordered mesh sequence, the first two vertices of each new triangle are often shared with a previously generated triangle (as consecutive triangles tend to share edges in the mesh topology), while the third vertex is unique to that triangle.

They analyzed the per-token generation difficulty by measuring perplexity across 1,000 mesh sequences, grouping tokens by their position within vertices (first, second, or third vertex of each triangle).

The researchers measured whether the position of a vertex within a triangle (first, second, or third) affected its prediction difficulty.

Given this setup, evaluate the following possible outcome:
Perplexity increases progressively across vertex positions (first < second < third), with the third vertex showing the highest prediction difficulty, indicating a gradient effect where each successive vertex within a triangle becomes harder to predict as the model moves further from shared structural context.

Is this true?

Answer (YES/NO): NO